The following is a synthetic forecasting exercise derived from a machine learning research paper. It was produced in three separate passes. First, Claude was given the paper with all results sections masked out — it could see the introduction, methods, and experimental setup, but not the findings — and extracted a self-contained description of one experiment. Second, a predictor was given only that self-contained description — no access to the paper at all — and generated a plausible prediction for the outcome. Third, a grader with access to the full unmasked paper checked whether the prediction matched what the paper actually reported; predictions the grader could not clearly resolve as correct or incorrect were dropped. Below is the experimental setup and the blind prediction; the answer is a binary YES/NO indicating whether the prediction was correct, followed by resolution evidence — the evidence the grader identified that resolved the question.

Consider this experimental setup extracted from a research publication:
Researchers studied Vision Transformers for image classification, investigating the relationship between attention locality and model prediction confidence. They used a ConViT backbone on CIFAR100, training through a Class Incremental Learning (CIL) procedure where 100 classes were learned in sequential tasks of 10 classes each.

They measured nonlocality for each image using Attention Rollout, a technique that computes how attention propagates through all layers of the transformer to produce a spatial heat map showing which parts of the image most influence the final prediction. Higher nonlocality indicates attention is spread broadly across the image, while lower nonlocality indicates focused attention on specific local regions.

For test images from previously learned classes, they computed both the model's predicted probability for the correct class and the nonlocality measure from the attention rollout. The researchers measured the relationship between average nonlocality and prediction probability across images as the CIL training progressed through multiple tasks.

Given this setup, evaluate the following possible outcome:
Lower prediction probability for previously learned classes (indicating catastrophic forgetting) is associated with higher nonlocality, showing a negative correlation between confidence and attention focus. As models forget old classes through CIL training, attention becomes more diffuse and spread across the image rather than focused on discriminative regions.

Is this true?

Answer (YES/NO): YES